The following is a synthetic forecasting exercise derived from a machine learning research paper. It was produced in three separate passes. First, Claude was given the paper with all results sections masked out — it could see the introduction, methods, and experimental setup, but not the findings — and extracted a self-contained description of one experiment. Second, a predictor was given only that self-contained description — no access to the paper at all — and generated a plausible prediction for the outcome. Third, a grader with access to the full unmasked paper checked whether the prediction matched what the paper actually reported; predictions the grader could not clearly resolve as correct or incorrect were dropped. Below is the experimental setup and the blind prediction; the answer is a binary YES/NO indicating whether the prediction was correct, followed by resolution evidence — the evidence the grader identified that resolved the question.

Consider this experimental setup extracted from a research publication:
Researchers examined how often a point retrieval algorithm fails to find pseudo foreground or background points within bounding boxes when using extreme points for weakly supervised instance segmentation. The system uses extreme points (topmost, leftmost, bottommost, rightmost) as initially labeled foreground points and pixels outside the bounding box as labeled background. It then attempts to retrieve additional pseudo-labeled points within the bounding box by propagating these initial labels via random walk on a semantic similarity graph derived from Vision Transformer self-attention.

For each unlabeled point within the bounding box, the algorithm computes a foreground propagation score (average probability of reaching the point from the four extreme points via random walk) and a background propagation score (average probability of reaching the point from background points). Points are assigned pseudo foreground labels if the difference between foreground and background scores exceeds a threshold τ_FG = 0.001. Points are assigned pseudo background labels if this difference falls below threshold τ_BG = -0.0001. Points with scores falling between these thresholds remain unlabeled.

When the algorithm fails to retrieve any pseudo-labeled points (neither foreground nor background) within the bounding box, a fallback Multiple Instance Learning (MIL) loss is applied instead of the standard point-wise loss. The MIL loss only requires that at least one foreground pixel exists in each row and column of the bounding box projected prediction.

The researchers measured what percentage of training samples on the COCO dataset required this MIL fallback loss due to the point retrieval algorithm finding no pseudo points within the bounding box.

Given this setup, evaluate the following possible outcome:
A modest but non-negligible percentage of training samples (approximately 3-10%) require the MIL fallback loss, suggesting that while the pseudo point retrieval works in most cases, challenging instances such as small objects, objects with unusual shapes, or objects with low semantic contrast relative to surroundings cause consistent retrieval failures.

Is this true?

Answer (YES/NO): YES